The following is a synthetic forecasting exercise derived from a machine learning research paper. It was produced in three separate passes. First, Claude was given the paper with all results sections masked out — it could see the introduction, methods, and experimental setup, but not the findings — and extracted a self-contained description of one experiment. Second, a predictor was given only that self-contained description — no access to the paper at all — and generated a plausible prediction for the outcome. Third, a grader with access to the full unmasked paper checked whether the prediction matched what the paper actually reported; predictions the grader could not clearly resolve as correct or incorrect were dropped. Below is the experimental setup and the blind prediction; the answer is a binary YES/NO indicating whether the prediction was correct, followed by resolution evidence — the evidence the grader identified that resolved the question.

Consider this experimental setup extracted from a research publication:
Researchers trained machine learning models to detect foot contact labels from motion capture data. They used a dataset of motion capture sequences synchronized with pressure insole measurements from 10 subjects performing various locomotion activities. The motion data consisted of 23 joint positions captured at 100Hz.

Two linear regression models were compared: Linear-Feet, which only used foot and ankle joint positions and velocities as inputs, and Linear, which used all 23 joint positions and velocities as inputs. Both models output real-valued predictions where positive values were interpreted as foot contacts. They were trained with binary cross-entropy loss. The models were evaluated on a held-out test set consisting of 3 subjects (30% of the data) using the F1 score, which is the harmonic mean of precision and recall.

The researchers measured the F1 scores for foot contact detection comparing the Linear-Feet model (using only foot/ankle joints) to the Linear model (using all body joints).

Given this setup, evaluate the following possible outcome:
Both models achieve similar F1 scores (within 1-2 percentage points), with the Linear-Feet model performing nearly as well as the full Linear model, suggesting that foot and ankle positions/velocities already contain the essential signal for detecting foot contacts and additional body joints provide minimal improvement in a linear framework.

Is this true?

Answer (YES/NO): NO